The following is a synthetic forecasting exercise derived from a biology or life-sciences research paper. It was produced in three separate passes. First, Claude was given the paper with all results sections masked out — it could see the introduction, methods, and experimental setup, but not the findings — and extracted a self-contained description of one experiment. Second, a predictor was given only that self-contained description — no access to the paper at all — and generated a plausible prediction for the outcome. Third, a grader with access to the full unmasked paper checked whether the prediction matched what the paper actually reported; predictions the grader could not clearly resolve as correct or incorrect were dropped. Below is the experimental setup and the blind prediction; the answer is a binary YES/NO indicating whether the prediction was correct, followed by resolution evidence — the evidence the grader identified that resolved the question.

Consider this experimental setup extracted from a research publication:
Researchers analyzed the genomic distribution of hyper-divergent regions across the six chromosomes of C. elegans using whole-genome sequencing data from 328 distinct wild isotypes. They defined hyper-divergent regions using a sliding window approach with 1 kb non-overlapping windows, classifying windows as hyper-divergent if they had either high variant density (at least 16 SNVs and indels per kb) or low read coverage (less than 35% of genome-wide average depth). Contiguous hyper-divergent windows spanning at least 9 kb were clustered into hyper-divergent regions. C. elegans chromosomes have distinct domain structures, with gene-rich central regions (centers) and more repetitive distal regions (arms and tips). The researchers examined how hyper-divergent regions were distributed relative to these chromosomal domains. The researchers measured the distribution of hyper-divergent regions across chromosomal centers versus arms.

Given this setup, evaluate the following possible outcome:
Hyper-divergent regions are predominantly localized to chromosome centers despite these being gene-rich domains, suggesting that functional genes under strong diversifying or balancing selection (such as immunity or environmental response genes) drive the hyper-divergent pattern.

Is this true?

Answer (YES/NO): NO